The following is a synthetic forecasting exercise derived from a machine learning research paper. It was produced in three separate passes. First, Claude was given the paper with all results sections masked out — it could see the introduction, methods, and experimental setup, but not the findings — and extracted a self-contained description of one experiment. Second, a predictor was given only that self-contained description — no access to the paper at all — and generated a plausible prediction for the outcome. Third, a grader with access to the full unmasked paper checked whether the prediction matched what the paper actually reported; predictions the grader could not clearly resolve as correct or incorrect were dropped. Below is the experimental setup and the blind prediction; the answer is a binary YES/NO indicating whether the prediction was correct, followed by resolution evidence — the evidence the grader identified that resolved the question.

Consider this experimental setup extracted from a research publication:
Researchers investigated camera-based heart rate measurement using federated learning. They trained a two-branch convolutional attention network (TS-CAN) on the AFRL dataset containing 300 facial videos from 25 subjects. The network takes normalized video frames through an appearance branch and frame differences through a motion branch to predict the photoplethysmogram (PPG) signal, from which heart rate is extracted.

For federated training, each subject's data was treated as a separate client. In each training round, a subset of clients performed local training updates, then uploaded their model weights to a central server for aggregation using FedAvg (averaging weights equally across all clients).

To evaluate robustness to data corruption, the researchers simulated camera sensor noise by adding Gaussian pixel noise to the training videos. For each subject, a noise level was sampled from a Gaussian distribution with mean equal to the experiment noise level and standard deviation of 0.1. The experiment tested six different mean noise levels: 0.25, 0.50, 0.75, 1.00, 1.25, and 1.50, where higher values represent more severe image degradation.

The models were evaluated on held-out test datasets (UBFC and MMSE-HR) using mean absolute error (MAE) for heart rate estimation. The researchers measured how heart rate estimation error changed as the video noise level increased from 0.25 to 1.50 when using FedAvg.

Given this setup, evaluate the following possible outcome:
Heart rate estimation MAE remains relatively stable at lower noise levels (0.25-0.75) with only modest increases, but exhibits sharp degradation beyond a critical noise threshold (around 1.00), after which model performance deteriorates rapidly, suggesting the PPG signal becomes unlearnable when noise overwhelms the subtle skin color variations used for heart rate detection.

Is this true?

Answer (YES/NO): NO